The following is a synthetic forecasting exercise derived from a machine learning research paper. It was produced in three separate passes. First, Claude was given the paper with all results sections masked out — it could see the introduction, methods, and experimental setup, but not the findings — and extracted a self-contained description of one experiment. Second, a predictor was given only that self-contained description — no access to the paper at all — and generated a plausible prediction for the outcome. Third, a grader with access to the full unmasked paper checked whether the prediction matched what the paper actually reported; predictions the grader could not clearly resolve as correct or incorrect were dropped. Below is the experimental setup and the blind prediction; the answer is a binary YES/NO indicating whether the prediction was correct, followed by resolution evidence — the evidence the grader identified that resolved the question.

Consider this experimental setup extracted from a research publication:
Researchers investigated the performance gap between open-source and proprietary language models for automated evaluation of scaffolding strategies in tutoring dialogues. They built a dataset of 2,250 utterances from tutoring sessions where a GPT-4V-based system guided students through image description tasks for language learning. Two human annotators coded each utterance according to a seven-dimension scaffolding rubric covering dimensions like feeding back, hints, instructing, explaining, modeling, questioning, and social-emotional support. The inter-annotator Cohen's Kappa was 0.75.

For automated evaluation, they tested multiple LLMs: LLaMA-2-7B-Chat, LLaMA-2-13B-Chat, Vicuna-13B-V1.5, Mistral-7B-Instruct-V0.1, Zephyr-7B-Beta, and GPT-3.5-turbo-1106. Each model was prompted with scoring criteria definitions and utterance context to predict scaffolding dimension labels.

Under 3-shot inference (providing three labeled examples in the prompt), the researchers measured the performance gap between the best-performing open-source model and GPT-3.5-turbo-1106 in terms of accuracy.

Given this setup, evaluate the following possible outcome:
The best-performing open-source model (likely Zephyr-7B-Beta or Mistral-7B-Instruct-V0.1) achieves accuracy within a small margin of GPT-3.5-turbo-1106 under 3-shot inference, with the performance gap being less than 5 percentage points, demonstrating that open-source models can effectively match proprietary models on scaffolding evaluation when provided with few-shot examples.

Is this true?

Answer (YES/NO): YES